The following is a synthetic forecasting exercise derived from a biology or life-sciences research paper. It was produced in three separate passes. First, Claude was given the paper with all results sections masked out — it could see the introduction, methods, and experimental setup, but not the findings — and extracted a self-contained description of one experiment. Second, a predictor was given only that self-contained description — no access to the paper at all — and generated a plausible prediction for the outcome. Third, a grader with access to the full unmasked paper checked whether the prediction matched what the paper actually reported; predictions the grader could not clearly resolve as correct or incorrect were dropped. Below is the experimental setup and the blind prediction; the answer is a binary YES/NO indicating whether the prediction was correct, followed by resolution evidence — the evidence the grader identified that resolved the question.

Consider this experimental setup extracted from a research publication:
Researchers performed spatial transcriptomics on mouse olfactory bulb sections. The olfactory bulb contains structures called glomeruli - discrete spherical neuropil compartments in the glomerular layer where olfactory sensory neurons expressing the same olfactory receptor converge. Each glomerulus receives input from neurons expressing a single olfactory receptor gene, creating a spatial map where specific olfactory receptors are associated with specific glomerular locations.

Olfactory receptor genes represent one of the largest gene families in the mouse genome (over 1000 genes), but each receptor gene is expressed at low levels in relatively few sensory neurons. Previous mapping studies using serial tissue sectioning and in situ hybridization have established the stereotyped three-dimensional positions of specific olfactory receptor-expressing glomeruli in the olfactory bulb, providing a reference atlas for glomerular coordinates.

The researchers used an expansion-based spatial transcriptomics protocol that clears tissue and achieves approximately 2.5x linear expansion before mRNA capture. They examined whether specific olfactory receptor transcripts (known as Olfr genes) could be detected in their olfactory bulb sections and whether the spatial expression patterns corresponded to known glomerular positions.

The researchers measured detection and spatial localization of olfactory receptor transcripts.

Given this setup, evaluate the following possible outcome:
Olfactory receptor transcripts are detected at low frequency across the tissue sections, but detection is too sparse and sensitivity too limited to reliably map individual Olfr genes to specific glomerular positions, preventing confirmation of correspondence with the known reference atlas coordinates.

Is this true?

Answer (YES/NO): NO